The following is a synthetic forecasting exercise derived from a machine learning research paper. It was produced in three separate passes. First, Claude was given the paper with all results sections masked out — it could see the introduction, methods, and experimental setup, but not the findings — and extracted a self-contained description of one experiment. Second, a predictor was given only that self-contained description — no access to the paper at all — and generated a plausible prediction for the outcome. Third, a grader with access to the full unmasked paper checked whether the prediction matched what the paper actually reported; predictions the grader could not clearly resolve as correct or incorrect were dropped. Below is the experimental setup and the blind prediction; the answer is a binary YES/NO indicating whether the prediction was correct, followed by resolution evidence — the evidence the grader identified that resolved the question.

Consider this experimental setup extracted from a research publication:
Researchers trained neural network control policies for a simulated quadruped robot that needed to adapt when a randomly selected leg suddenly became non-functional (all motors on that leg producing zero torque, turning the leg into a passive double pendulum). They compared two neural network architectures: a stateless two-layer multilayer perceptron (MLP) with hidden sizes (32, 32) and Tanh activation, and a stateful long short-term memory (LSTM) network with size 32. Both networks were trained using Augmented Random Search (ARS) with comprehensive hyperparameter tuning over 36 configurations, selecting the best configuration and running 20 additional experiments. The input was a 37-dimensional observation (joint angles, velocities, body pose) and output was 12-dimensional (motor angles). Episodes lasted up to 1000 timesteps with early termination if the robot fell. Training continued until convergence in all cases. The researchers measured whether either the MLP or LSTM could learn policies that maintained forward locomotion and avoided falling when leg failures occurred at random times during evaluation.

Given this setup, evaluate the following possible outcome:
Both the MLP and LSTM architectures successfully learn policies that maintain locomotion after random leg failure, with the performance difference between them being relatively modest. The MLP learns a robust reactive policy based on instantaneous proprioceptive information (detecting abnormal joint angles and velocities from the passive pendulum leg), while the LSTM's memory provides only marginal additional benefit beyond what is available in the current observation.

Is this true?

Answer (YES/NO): NO